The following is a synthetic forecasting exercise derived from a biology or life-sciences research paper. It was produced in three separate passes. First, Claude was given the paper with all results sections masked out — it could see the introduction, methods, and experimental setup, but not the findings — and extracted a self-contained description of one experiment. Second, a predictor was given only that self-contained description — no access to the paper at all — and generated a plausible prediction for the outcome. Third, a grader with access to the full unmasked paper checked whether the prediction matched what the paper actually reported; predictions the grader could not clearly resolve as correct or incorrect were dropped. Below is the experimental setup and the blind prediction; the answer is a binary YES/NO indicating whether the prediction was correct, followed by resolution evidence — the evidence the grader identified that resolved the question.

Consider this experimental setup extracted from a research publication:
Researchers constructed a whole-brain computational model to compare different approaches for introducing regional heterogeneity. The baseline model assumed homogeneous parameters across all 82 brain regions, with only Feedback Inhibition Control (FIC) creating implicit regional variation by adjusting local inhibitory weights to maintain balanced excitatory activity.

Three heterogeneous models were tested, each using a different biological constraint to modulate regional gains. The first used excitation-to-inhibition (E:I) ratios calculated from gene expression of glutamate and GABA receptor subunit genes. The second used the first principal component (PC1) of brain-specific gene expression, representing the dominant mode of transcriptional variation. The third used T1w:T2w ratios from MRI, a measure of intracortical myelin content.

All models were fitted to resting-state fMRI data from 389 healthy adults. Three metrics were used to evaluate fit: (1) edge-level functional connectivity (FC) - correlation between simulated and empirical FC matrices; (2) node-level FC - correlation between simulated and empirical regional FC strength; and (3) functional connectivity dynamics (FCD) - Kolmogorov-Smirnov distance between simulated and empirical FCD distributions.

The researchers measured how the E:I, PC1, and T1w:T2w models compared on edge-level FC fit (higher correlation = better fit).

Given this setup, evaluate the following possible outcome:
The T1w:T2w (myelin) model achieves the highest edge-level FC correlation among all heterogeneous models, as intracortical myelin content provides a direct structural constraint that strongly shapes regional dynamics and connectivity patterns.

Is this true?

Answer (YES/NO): NO